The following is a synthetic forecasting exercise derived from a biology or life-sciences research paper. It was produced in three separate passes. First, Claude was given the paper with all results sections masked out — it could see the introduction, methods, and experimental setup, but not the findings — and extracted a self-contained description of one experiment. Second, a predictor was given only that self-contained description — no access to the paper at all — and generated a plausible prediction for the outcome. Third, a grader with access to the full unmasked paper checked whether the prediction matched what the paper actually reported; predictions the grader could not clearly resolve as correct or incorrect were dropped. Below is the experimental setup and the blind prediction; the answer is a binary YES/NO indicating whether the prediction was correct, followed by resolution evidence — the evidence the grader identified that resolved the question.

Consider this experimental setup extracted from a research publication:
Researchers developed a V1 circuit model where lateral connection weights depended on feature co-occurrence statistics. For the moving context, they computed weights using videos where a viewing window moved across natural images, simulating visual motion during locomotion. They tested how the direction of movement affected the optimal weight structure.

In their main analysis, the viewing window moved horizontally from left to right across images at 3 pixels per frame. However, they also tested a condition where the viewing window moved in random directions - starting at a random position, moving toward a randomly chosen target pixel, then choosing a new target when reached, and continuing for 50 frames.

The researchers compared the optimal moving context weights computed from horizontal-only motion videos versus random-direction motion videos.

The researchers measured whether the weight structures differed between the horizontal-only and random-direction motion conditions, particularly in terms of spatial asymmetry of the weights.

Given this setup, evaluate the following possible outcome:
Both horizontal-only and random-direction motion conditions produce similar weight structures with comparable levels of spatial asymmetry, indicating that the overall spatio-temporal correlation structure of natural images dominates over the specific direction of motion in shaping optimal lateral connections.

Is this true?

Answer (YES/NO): NO